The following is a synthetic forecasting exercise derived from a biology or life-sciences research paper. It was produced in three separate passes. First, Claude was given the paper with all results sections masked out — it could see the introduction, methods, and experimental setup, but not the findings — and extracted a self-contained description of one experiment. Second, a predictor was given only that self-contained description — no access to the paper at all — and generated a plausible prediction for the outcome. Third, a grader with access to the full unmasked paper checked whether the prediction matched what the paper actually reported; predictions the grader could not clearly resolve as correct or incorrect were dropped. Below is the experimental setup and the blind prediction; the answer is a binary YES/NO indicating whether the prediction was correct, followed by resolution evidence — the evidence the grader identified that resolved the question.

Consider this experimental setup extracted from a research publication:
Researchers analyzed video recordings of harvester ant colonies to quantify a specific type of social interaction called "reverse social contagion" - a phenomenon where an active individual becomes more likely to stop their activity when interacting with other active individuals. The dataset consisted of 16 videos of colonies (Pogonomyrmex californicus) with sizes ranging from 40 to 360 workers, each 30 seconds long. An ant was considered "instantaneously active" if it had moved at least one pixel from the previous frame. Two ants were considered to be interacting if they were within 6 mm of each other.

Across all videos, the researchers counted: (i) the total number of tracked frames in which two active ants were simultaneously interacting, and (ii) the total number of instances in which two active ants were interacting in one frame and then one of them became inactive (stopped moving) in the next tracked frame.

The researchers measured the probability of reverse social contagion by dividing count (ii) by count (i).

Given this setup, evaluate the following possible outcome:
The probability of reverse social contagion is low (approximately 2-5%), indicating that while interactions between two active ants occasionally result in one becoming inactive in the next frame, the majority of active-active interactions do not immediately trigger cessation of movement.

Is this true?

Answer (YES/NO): NO